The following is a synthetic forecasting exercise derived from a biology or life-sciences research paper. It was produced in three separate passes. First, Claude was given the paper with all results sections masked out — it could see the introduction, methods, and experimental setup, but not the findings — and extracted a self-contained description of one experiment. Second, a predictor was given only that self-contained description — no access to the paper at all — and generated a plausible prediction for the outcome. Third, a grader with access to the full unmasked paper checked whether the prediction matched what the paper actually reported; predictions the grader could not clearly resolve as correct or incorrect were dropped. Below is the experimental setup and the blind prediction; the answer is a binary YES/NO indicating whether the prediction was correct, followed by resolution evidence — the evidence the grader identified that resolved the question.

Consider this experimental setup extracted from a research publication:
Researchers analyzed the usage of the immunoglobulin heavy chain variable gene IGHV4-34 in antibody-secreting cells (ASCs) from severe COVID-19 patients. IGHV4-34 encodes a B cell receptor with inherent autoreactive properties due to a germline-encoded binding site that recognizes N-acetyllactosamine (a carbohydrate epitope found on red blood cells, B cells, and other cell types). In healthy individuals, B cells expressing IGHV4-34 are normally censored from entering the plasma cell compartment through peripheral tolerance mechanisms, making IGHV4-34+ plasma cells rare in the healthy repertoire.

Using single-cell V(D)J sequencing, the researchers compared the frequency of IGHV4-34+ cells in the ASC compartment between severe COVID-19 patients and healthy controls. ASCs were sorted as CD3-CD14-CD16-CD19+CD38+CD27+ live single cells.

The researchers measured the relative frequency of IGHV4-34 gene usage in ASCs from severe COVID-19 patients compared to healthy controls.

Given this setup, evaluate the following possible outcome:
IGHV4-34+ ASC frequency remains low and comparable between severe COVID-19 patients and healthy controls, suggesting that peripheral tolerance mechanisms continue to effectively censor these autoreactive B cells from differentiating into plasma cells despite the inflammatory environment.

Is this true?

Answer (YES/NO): NO